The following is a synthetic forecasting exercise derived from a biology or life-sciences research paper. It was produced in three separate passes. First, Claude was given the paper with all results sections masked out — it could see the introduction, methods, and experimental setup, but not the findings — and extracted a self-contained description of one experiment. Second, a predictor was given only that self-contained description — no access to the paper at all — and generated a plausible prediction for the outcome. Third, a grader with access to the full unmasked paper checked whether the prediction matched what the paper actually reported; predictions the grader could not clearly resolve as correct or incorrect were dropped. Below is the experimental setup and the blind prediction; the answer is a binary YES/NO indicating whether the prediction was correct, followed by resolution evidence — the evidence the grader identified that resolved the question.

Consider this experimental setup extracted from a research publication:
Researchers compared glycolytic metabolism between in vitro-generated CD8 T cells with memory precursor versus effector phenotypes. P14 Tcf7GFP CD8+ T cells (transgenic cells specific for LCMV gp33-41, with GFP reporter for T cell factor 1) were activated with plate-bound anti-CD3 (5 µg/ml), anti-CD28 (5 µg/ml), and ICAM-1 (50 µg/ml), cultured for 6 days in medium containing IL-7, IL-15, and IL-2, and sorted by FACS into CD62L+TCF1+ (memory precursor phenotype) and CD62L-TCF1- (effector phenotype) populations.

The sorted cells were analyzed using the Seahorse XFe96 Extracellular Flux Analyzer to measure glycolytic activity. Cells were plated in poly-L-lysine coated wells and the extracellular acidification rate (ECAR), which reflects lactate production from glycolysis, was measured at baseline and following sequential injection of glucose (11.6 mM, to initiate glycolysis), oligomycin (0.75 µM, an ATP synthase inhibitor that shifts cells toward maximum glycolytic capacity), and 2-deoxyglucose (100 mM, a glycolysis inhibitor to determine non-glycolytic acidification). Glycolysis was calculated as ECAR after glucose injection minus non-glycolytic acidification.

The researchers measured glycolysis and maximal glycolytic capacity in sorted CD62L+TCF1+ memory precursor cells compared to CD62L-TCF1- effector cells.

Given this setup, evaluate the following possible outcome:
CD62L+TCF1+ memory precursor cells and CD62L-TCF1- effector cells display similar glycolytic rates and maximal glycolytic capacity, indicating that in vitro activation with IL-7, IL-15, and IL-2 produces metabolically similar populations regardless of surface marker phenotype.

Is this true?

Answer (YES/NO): NO